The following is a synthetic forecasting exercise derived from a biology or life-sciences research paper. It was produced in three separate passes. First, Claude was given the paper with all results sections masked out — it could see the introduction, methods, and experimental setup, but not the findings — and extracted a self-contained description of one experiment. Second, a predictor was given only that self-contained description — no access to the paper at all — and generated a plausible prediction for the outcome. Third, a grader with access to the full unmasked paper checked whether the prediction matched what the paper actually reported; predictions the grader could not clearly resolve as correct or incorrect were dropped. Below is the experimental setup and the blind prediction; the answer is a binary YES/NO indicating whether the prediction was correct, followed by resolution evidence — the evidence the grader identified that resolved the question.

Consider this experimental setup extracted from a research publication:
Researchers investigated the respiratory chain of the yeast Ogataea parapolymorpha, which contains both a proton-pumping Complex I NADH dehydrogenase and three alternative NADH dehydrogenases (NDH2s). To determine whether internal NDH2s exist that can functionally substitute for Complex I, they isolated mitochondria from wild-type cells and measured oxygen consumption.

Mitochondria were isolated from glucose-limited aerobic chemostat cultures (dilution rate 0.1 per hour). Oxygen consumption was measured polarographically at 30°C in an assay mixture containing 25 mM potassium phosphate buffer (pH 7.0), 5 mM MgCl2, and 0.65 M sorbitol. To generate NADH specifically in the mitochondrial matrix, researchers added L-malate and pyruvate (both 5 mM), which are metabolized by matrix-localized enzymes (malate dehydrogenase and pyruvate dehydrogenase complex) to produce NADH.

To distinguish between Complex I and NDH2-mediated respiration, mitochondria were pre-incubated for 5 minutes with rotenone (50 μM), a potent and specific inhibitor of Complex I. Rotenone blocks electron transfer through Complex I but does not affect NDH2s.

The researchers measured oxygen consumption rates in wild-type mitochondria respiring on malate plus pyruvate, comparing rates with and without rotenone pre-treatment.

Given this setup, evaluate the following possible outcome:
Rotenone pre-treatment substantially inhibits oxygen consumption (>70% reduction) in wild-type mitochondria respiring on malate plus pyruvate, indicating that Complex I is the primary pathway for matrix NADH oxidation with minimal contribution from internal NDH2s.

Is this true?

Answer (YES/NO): YES